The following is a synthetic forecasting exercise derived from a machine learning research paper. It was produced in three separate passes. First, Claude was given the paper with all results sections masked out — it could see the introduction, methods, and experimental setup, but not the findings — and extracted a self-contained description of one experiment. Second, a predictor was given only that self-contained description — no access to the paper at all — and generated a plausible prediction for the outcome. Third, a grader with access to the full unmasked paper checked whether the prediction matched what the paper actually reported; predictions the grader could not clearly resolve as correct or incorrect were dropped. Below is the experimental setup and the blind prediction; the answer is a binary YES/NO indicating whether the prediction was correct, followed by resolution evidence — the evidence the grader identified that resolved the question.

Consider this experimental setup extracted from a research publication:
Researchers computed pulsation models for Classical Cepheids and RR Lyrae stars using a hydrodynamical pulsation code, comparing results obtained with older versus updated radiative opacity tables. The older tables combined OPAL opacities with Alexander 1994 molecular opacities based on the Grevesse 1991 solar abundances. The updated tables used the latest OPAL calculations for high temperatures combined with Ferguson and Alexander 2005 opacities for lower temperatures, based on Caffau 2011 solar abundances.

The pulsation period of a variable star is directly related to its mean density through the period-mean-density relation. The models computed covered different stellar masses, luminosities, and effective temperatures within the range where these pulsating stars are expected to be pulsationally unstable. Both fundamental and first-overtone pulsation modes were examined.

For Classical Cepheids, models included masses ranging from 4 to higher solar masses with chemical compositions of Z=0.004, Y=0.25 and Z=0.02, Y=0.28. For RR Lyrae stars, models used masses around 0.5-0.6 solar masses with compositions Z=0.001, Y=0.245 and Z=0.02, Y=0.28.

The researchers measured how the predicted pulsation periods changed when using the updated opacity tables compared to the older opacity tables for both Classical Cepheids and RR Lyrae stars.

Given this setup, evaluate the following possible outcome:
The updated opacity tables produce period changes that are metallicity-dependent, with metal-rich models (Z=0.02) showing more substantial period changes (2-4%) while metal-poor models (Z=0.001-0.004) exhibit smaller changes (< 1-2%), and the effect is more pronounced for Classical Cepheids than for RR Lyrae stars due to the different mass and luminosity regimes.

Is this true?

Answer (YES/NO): NO